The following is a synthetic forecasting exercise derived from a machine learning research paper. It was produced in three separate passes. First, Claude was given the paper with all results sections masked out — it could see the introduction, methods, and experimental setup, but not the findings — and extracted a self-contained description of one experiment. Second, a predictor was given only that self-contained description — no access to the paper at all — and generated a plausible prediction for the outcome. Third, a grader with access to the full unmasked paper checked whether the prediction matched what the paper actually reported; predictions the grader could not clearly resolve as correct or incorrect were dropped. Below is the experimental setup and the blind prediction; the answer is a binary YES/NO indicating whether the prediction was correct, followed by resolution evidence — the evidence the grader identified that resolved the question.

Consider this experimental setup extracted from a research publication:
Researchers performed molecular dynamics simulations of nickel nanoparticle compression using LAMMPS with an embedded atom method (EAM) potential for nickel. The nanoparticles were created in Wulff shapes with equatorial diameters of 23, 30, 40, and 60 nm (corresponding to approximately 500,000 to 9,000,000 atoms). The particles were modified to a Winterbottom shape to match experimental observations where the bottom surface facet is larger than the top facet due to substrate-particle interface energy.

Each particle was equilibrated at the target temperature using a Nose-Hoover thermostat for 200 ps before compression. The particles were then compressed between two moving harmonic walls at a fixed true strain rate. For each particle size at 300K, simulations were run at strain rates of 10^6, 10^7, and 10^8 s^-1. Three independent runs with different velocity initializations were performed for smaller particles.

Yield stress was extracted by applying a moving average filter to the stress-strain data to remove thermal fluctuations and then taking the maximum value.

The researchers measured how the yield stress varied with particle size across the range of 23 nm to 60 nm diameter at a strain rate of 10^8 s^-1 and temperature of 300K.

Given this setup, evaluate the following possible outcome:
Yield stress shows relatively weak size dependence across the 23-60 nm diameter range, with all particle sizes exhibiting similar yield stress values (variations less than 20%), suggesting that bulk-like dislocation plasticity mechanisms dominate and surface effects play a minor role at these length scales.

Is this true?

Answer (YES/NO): NO